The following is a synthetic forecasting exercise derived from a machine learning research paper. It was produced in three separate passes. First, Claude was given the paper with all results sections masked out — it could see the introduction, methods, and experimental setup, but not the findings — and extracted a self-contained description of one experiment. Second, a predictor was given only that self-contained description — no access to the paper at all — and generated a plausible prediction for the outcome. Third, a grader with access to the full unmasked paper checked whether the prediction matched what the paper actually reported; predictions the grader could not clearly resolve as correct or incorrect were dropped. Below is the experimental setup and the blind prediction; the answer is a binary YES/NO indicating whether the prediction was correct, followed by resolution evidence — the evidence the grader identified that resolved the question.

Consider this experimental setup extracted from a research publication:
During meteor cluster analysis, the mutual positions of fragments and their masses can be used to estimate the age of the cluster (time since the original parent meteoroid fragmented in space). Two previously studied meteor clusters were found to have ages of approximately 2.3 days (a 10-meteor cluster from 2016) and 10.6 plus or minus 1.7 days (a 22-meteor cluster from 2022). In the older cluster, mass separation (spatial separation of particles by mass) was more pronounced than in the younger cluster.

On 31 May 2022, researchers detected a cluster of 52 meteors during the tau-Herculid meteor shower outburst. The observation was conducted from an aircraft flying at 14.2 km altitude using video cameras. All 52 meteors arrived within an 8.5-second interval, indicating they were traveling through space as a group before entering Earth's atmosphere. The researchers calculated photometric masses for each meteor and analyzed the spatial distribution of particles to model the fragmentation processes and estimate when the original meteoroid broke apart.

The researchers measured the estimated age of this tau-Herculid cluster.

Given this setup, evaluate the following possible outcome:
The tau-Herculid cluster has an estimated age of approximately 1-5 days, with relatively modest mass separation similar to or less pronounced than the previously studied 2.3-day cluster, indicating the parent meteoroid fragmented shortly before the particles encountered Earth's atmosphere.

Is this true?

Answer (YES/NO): YES